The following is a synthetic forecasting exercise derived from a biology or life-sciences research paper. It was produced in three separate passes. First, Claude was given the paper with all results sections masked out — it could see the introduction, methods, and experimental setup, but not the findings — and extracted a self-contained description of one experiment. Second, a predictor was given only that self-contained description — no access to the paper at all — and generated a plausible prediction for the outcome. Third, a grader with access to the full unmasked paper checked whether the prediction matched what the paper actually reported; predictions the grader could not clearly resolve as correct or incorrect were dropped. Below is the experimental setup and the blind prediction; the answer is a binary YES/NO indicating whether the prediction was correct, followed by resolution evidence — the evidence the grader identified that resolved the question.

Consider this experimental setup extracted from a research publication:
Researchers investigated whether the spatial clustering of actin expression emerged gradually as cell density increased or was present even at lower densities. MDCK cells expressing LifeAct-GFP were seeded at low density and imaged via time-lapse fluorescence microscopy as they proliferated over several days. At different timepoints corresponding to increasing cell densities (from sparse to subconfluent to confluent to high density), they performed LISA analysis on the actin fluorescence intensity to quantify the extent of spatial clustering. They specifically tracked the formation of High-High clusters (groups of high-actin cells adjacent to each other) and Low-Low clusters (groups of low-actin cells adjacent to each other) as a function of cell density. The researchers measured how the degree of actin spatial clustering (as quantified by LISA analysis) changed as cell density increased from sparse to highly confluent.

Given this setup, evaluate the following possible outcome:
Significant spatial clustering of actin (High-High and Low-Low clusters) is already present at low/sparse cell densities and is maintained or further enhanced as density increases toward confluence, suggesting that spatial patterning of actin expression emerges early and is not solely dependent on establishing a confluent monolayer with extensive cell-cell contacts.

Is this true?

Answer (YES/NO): NO